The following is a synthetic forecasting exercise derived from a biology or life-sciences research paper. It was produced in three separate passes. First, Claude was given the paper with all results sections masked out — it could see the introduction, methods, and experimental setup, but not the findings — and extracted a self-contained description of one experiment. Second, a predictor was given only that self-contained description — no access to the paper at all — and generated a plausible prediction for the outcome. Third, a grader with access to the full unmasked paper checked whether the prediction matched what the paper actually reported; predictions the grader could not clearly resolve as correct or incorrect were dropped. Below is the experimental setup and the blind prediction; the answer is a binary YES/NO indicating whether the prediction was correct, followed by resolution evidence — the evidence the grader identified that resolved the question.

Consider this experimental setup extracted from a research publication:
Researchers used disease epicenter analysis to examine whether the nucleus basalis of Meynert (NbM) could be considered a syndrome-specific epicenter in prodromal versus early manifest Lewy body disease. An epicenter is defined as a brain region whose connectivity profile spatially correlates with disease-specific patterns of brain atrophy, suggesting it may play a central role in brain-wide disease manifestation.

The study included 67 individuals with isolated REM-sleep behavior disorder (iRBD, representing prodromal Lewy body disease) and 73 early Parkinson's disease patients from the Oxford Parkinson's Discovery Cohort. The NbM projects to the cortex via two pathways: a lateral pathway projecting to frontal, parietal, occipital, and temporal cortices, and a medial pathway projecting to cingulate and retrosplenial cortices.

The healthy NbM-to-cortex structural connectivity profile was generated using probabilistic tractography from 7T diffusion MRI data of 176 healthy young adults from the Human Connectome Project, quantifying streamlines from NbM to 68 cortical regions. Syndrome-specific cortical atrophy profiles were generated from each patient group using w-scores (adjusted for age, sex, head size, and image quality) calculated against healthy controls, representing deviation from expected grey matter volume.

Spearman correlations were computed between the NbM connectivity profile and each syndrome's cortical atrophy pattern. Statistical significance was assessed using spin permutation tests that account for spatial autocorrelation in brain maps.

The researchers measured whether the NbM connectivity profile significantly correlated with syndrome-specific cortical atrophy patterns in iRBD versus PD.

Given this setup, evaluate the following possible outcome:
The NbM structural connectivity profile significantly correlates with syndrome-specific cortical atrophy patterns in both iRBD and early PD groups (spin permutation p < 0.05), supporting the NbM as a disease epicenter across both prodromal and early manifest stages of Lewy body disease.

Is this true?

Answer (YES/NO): NO